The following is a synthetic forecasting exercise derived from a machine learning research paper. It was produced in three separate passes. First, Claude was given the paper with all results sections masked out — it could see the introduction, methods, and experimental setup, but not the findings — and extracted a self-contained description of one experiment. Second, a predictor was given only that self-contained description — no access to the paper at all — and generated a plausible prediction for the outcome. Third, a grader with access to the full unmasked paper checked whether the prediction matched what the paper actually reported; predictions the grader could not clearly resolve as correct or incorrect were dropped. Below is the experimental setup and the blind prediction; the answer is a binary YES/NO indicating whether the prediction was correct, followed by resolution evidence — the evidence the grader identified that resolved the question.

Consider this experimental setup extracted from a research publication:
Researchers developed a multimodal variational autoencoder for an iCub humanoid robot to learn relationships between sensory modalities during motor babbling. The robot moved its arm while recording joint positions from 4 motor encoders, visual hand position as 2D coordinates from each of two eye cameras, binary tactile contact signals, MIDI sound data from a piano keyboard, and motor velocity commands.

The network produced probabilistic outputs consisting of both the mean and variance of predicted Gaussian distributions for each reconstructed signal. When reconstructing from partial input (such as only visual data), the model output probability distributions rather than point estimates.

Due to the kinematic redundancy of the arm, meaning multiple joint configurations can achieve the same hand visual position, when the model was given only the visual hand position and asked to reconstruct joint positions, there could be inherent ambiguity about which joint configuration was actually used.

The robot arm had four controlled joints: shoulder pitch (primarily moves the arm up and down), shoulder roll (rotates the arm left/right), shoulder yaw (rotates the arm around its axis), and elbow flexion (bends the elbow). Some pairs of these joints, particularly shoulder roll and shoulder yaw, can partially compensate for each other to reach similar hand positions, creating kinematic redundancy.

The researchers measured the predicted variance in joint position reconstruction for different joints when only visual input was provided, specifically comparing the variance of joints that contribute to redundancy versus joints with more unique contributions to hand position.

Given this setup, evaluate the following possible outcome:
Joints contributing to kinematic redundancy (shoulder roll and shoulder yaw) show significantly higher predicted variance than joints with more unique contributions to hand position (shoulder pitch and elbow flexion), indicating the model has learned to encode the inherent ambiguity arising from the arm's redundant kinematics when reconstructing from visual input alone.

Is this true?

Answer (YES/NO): YES